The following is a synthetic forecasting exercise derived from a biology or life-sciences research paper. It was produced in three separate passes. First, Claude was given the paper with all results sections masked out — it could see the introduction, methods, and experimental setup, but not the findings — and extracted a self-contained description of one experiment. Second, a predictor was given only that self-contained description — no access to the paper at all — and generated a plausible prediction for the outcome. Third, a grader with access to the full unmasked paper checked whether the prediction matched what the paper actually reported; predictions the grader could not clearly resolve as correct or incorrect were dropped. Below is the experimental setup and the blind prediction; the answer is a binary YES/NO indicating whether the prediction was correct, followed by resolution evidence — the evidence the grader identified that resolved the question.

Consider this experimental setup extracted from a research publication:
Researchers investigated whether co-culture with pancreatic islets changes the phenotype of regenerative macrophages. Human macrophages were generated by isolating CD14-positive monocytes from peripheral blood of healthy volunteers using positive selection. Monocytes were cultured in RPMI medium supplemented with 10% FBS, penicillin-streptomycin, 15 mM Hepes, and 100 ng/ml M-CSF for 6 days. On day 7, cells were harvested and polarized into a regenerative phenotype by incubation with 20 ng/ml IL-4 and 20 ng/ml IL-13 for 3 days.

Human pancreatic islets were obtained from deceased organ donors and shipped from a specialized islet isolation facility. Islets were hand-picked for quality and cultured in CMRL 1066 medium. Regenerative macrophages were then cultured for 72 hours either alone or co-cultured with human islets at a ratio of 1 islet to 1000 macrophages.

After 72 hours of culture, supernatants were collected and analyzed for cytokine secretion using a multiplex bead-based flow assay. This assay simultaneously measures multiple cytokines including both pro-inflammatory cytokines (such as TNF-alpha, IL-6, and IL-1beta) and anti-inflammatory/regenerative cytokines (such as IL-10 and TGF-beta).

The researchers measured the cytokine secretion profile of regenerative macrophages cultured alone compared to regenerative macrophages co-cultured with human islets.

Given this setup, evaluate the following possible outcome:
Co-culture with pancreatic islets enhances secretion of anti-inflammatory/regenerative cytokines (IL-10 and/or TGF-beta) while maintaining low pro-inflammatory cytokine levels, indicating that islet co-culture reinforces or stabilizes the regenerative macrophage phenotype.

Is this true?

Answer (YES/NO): NO